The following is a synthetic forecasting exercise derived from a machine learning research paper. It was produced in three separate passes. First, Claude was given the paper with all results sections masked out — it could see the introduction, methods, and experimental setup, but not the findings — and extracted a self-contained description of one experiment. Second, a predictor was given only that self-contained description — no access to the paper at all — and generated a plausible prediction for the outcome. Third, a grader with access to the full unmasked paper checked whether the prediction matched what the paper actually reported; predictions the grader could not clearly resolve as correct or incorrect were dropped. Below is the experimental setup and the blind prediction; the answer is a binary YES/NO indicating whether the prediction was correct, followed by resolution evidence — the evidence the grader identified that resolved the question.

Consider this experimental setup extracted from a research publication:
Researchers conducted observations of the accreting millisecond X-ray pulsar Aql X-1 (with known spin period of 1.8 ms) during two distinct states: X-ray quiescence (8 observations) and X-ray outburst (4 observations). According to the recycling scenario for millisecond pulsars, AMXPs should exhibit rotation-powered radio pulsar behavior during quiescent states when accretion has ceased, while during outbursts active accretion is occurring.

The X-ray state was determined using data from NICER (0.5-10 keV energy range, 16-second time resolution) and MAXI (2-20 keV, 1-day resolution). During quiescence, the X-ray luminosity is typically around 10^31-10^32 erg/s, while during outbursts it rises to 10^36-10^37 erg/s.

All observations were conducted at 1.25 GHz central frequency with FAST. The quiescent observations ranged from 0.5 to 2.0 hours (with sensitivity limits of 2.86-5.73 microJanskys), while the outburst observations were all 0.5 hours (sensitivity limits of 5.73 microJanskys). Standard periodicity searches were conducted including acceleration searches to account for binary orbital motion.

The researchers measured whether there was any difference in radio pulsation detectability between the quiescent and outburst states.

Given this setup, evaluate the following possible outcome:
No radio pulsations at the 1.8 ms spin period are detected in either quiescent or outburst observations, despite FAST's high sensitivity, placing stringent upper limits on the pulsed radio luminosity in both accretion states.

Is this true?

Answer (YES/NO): YES